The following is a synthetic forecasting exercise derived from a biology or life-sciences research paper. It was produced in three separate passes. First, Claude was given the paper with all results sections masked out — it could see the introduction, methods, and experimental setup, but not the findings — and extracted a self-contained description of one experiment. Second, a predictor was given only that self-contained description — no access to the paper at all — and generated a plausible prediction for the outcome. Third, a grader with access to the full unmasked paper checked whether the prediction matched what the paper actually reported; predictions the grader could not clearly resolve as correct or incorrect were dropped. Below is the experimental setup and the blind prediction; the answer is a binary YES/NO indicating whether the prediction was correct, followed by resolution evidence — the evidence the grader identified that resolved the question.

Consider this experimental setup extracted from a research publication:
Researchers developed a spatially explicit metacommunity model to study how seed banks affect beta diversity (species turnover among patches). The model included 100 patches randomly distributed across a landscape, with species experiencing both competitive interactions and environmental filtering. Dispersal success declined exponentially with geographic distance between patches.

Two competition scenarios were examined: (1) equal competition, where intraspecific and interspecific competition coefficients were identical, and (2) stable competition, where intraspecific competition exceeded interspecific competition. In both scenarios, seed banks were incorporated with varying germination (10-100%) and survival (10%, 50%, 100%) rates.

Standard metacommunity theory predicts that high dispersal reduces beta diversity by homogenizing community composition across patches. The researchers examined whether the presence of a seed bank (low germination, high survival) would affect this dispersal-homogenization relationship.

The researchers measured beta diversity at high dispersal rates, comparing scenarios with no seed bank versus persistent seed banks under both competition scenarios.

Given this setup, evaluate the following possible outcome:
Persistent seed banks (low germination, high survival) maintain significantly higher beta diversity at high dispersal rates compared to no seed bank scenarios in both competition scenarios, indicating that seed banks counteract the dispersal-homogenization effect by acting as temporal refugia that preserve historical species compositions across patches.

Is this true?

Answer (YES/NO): NO